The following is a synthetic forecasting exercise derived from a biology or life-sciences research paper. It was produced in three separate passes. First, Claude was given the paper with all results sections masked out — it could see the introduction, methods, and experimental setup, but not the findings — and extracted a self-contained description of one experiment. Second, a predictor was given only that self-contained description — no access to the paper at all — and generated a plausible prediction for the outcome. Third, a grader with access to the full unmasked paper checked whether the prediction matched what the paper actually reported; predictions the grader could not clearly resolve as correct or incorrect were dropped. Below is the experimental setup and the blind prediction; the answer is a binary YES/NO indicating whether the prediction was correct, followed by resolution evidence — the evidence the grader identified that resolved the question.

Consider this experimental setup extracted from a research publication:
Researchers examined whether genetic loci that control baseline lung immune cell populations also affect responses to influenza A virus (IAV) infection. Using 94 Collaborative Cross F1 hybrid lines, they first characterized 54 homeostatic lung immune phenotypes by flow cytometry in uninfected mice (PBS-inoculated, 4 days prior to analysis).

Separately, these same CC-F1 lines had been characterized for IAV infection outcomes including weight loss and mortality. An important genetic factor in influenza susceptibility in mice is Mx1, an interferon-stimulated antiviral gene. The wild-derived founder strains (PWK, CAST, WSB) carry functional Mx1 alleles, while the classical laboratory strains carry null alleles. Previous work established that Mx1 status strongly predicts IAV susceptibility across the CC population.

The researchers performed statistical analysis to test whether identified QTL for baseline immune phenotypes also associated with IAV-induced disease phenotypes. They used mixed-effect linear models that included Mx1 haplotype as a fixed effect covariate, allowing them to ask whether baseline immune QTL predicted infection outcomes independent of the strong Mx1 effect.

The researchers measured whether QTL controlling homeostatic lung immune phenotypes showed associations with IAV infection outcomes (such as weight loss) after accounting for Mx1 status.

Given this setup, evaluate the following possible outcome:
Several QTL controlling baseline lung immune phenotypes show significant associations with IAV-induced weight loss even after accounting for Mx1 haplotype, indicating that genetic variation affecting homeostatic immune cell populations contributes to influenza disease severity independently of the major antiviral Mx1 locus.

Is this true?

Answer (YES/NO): YES